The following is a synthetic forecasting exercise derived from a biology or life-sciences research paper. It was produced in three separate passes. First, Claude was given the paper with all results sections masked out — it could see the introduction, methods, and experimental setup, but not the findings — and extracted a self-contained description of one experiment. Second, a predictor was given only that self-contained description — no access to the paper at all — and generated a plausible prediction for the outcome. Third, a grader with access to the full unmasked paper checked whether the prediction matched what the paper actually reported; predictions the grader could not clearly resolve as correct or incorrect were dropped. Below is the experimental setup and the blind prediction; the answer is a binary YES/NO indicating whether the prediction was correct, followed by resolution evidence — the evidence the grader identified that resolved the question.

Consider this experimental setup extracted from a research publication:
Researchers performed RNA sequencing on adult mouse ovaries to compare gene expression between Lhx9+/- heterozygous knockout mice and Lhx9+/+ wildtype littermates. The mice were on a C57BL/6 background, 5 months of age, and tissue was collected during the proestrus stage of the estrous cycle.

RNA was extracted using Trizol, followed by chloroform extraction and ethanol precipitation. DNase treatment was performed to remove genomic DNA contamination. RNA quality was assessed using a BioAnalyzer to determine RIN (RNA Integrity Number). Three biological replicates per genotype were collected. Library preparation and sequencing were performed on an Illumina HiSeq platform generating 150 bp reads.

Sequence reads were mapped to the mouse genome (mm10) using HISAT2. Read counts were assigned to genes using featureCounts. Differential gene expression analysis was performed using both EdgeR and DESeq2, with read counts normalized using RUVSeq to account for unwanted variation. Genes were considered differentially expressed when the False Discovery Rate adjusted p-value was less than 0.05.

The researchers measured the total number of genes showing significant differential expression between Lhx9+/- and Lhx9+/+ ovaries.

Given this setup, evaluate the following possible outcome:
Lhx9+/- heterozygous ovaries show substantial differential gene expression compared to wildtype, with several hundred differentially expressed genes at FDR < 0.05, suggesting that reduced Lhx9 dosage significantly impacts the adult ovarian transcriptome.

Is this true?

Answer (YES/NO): NO